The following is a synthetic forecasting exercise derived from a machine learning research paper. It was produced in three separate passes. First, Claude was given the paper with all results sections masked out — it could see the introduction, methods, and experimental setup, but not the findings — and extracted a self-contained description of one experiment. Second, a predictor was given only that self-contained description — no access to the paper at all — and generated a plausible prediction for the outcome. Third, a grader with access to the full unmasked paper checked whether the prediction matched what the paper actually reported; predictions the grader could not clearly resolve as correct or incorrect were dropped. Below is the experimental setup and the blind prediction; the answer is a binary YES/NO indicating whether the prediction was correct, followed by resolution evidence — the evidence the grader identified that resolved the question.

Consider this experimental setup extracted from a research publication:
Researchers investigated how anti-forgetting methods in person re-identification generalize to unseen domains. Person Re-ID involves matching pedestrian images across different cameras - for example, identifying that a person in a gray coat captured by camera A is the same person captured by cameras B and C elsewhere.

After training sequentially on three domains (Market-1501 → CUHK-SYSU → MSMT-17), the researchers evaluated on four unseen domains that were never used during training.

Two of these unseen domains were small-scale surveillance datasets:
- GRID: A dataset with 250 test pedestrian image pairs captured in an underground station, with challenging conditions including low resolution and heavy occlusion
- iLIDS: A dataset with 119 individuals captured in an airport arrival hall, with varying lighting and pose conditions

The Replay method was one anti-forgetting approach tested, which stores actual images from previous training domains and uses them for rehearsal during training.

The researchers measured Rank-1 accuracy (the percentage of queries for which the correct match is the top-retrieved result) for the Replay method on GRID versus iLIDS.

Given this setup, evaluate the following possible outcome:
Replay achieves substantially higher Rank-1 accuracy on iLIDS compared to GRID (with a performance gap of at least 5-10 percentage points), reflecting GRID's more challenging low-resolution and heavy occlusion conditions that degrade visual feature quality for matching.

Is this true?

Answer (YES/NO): YES